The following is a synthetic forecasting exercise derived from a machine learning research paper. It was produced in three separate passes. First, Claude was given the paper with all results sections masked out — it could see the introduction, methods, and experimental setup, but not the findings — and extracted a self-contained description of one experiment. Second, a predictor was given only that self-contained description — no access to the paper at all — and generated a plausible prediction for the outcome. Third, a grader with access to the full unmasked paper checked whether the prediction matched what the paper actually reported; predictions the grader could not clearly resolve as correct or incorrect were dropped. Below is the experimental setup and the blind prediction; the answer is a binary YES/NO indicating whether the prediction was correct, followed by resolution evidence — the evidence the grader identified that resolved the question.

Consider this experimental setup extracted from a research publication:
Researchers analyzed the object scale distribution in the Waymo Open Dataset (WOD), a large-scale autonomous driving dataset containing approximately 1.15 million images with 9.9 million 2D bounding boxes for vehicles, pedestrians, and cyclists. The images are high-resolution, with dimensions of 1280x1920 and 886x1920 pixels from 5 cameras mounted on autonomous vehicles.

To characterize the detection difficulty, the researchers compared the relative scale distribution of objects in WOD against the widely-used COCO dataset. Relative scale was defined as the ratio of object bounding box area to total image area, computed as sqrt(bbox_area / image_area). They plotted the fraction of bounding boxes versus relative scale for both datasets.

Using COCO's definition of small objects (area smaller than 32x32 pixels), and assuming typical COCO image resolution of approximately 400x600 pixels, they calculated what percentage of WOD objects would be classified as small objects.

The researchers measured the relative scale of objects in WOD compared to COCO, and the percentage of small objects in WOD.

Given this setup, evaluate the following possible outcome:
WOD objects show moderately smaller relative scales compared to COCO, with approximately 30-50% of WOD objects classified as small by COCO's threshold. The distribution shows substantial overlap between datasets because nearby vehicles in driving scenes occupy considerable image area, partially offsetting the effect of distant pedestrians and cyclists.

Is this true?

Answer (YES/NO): NO